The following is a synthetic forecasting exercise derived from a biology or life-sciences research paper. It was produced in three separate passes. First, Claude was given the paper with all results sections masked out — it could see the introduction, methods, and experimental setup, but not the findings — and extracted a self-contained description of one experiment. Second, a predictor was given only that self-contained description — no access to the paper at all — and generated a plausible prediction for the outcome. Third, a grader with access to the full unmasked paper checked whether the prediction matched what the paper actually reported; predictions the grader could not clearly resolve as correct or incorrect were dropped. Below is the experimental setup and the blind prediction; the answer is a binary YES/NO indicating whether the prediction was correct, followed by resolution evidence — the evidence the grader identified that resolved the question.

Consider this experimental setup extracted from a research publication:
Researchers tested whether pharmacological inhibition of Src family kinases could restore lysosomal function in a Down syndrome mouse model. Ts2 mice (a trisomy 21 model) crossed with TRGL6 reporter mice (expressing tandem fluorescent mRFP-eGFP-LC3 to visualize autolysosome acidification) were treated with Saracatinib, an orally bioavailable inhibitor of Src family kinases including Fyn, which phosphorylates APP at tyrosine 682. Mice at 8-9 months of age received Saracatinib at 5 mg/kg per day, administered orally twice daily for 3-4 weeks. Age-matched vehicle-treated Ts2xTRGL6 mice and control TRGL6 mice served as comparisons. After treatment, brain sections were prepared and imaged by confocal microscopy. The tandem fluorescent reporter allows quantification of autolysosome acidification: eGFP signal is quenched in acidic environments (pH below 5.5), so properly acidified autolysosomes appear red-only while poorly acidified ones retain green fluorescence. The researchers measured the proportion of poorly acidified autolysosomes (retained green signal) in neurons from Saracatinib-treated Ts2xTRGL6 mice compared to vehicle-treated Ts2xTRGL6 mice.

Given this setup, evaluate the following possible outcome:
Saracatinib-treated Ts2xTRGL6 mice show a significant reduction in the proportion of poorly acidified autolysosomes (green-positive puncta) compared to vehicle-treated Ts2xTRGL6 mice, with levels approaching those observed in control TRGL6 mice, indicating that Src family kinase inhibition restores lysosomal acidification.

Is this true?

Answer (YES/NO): YES